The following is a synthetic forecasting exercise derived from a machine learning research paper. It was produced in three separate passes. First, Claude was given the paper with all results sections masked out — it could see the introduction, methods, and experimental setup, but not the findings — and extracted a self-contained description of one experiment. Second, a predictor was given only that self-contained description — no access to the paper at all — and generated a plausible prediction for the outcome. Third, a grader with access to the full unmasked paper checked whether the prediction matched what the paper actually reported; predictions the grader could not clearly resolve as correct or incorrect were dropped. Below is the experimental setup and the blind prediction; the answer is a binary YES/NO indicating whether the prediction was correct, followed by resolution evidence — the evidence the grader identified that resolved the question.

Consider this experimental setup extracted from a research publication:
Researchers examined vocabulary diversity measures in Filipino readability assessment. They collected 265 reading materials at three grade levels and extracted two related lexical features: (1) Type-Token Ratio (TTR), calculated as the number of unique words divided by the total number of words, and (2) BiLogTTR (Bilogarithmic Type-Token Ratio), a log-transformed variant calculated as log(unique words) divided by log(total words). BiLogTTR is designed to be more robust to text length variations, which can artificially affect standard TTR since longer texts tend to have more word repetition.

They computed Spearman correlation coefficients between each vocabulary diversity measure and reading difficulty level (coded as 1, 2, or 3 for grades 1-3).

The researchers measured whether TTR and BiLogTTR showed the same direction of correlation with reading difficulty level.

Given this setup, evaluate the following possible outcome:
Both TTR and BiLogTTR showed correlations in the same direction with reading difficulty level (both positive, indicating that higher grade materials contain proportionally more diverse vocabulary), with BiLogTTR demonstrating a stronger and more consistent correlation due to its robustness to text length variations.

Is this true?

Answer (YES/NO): NO